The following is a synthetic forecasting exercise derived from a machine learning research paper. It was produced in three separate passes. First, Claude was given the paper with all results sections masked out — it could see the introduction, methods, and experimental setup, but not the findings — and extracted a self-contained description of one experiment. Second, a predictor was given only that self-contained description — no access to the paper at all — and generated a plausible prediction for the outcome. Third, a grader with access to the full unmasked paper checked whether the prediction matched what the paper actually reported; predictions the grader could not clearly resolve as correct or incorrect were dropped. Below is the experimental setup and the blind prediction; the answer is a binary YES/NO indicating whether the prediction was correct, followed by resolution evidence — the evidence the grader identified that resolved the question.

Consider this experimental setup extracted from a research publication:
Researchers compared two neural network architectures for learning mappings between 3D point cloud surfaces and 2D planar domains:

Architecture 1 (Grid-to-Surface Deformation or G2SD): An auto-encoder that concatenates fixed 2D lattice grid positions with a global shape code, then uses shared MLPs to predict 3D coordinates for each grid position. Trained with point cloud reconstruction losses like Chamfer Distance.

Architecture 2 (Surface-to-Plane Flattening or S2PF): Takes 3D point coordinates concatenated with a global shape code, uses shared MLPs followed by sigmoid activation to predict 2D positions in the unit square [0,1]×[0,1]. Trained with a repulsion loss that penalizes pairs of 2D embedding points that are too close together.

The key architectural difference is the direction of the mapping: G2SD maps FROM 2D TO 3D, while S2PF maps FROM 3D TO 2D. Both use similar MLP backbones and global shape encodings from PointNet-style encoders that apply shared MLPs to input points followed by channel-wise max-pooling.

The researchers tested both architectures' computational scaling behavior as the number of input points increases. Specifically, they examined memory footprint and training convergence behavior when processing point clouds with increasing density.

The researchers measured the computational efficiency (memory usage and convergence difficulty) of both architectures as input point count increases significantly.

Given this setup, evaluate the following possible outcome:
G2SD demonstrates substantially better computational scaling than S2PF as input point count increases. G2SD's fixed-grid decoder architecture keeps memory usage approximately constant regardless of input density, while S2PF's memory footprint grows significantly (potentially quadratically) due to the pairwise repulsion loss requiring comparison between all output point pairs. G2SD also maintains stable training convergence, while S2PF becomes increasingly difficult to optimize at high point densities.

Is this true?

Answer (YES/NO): NO